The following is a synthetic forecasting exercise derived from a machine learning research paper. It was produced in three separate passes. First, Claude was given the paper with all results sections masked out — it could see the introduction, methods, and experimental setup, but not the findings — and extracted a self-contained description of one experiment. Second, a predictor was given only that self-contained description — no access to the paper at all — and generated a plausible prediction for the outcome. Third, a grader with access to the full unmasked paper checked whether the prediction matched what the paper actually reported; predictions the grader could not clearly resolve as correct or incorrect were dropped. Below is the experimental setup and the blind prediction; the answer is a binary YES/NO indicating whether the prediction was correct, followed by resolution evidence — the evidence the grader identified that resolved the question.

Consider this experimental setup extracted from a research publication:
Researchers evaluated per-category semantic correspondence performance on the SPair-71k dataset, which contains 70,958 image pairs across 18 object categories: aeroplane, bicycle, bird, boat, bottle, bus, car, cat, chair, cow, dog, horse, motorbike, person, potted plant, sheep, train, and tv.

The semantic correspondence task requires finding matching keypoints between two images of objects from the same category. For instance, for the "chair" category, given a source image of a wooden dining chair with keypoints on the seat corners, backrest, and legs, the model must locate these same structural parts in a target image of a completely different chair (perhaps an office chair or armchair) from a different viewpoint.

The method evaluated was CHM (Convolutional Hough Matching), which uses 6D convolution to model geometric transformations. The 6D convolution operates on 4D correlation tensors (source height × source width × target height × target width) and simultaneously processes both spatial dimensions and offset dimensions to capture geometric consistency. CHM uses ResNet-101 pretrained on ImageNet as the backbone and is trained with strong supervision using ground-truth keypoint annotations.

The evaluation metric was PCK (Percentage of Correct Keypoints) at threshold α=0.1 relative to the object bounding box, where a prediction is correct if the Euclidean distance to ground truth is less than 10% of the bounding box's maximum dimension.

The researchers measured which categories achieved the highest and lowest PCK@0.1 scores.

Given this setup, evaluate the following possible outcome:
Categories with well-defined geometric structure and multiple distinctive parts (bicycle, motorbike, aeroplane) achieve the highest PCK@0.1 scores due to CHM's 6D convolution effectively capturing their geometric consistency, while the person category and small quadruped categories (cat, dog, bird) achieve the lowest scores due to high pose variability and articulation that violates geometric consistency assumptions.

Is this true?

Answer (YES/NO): NO